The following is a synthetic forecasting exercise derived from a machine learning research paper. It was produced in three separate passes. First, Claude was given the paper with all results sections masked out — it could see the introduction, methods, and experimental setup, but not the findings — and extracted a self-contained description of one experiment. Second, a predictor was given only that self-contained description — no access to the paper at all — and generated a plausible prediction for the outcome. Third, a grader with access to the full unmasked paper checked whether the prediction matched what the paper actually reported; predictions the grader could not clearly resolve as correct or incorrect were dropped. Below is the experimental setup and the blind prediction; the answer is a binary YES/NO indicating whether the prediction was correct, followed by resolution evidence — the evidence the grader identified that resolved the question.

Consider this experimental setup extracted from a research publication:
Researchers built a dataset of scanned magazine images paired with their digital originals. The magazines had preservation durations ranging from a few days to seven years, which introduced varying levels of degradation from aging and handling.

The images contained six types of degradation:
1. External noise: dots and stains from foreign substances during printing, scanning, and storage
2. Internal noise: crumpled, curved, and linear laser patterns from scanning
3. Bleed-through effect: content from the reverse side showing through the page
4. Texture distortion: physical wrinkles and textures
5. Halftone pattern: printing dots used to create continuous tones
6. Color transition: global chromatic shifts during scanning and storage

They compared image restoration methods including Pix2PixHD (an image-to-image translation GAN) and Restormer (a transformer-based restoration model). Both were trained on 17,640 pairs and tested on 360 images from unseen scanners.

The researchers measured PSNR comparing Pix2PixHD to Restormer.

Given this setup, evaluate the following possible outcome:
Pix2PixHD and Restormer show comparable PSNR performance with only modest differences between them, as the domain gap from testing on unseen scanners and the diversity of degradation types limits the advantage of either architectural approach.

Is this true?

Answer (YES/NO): YES